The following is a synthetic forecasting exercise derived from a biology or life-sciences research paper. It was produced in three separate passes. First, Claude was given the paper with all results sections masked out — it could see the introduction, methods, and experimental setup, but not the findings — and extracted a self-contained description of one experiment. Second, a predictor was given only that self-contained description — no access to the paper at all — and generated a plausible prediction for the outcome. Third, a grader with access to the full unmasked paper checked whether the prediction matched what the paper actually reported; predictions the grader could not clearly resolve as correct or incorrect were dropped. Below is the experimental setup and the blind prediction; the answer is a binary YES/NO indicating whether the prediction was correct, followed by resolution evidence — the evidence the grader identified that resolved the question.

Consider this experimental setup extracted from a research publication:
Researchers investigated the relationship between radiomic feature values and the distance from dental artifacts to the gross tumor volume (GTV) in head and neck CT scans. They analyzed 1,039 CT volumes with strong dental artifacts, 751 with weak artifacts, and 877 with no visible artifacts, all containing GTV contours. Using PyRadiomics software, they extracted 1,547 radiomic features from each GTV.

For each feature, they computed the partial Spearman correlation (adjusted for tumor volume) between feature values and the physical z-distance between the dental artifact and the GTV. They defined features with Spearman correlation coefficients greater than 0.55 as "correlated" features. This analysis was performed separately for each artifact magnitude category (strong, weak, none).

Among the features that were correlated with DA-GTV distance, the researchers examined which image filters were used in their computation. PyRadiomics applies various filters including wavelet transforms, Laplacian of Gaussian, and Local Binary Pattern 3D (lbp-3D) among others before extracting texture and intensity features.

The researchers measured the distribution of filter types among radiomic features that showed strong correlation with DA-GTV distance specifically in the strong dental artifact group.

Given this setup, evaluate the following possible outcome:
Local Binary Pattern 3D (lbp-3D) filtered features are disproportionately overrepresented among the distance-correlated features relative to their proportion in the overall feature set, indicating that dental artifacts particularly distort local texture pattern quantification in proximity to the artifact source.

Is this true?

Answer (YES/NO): YES